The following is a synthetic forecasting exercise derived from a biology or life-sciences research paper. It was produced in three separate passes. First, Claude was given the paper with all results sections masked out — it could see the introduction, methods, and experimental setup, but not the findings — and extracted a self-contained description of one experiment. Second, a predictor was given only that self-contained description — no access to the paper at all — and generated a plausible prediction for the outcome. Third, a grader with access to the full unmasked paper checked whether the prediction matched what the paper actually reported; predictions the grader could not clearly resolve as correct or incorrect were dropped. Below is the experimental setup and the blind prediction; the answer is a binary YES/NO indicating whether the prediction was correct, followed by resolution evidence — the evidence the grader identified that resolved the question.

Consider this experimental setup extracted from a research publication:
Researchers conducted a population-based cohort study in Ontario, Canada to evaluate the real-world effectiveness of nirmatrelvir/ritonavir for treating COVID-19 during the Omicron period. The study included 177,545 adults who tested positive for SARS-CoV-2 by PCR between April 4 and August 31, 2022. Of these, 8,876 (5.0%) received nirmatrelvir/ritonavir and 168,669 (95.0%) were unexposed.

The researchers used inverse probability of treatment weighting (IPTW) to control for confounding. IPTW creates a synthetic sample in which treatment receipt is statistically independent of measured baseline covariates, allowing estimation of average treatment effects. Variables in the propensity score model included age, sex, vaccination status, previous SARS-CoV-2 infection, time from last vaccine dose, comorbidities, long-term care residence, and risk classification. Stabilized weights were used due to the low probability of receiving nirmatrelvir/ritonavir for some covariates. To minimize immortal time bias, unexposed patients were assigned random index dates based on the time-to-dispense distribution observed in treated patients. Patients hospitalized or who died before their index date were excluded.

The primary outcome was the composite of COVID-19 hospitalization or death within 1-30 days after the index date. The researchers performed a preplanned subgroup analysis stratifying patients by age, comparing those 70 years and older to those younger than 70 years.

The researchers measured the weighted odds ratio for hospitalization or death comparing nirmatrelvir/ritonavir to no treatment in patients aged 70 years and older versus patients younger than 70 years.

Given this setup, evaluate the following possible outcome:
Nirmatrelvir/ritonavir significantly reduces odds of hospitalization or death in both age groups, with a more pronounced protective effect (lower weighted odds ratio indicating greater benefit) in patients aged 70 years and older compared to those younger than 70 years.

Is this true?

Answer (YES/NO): YES